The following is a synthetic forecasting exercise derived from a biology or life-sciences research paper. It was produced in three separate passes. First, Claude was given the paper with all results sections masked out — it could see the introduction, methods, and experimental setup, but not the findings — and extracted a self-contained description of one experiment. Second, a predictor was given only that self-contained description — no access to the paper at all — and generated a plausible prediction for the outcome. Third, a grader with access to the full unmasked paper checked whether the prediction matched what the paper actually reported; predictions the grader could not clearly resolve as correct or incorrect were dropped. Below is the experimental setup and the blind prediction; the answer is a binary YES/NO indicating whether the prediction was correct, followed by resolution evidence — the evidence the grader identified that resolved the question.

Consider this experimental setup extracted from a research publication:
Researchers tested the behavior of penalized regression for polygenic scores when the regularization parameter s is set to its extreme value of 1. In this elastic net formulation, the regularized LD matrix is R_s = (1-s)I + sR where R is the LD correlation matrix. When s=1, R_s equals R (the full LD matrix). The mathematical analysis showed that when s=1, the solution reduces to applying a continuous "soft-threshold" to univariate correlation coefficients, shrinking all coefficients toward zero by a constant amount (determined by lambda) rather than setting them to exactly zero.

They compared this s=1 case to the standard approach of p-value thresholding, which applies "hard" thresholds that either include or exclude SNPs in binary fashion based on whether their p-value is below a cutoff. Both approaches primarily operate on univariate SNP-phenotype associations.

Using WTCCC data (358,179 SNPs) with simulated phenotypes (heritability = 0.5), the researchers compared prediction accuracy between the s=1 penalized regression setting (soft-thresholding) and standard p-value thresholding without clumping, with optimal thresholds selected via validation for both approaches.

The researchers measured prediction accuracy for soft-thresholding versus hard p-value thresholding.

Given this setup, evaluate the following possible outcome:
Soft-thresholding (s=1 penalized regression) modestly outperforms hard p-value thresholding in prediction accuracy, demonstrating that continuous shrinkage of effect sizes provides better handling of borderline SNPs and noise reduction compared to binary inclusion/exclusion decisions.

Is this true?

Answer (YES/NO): NO